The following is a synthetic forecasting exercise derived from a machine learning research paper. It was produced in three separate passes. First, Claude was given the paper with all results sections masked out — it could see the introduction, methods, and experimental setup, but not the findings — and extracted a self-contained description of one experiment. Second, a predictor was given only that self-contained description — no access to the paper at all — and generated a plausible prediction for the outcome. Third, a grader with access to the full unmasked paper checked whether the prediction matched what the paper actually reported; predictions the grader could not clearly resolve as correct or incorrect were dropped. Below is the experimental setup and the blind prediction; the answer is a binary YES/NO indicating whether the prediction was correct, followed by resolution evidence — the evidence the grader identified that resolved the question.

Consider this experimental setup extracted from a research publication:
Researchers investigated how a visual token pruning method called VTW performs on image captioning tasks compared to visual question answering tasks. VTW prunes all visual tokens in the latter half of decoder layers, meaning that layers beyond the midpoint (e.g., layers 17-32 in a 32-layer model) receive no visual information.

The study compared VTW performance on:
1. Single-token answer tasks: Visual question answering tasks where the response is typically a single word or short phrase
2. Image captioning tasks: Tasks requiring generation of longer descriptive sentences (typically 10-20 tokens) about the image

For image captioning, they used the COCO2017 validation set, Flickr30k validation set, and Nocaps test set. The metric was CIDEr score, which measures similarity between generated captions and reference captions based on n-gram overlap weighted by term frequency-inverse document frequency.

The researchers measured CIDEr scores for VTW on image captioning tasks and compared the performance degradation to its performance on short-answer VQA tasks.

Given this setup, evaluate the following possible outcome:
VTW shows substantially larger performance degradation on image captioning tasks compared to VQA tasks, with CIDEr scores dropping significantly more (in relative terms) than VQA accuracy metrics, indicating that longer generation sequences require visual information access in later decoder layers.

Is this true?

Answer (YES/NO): YES